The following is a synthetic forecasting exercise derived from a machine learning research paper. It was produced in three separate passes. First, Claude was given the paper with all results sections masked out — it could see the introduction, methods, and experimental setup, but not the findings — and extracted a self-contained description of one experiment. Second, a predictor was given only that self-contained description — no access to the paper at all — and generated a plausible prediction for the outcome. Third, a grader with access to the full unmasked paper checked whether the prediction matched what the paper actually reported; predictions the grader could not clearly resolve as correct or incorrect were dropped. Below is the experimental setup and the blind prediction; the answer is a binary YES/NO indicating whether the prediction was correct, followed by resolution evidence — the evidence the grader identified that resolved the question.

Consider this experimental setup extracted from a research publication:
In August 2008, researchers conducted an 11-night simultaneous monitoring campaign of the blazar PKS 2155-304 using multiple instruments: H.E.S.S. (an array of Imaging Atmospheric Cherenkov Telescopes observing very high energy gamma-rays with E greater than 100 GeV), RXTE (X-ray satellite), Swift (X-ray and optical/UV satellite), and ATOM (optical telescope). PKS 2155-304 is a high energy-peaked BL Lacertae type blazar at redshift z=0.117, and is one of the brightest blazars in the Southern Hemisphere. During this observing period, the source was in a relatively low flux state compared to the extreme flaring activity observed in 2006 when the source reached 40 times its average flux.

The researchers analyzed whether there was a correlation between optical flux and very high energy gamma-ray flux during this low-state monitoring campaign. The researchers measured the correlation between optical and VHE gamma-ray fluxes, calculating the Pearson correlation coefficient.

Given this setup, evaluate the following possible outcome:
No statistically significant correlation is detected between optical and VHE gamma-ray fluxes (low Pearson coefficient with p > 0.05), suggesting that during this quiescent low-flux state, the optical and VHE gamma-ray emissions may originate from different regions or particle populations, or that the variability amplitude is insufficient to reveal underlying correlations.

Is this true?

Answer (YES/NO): NO